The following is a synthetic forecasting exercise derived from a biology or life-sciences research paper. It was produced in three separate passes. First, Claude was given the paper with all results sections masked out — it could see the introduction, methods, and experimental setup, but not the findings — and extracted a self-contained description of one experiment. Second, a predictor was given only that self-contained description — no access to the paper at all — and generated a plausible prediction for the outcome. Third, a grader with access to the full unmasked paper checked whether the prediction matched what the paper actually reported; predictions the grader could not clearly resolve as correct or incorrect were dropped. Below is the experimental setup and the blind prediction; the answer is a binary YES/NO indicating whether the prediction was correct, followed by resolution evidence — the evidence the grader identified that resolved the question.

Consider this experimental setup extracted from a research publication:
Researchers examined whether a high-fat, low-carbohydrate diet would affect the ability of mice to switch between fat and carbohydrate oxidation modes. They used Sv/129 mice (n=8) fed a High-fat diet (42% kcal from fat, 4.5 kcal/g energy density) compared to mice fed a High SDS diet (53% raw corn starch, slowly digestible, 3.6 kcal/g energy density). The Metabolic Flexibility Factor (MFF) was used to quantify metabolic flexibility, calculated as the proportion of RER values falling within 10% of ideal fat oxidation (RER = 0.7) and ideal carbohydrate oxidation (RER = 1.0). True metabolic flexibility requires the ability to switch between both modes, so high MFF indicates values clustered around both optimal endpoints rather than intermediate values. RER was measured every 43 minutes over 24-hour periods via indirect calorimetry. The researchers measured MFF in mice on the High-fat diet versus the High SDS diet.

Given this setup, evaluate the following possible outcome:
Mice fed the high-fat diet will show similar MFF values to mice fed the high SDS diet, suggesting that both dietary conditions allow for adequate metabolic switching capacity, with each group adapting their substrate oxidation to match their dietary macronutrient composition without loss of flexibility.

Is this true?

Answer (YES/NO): NO